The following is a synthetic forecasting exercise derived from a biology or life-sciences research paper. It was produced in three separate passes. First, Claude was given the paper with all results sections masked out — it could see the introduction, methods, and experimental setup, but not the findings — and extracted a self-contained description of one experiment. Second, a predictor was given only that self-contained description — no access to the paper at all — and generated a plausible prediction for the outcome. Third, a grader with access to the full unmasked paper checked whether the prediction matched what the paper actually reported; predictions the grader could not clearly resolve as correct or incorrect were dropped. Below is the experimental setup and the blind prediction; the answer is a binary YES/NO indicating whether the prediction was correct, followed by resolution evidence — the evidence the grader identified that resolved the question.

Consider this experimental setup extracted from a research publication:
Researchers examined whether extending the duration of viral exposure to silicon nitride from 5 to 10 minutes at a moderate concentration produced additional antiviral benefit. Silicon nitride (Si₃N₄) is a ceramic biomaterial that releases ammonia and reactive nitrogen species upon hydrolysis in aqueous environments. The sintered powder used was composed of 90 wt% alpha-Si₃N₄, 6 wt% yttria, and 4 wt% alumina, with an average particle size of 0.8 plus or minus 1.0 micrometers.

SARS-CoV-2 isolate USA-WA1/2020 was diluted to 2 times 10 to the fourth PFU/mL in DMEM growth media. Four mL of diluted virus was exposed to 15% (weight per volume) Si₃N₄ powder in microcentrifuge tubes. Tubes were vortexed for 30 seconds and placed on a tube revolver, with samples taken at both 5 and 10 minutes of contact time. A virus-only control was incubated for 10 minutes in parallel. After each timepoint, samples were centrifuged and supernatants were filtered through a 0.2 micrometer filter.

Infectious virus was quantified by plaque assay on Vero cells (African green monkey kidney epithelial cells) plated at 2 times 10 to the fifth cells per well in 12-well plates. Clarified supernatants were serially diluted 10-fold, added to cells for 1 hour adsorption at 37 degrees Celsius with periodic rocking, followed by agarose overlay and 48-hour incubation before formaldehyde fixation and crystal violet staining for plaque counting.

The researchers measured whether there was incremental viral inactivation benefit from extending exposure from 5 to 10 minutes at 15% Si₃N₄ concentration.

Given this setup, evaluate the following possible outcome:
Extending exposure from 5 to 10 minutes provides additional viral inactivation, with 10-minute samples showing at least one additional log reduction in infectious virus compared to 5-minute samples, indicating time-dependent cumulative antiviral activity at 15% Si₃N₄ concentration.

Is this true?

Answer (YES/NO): NO